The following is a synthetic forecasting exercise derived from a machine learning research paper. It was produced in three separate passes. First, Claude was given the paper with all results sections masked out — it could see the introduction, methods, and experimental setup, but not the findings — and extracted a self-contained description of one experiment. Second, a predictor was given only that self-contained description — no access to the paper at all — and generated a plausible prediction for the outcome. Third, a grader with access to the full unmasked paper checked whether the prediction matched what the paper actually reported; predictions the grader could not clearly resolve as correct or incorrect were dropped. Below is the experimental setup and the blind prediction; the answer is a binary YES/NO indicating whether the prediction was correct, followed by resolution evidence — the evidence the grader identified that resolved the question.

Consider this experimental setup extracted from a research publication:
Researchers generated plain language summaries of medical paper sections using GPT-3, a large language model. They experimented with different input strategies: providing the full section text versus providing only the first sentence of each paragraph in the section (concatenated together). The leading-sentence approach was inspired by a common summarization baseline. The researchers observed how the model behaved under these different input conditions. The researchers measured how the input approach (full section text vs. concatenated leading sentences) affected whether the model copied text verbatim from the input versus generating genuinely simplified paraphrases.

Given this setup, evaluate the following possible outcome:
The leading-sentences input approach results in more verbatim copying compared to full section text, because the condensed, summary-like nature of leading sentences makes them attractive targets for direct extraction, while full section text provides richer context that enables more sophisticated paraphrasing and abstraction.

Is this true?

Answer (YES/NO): NO